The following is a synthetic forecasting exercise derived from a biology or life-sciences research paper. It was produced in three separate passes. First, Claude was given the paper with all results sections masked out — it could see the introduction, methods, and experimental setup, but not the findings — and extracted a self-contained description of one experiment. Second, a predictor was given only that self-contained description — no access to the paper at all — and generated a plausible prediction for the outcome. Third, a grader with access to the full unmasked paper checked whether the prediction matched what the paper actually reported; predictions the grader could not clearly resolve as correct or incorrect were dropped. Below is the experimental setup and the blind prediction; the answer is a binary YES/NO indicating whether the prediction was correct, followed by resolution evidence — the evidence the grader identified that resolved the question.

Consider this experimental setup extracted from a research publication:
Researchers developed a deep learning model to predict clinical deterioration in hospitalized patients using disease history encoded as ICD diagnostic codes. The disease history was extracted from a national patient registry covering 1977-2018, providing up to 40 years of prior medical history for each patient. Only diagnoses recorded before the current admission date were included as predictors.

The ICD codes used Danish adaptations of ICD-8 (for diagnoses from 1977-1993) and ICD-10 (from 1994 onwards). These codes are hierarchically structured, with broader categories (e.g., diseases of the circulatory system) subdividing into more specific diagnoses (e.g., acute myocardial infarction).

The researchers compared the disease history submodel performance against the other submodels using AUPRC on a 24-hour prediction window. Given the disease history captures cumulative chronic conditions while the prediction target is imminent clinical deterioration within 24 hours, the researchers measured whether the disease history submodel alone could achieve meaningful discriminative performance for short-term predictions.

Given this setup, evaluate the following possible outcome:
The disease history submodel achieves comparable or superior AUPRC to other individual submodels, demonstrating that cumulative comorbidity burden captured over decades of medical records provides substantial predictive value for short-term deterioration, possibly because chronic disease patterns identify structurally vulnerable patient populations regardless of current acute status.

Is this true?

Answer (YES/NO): NO